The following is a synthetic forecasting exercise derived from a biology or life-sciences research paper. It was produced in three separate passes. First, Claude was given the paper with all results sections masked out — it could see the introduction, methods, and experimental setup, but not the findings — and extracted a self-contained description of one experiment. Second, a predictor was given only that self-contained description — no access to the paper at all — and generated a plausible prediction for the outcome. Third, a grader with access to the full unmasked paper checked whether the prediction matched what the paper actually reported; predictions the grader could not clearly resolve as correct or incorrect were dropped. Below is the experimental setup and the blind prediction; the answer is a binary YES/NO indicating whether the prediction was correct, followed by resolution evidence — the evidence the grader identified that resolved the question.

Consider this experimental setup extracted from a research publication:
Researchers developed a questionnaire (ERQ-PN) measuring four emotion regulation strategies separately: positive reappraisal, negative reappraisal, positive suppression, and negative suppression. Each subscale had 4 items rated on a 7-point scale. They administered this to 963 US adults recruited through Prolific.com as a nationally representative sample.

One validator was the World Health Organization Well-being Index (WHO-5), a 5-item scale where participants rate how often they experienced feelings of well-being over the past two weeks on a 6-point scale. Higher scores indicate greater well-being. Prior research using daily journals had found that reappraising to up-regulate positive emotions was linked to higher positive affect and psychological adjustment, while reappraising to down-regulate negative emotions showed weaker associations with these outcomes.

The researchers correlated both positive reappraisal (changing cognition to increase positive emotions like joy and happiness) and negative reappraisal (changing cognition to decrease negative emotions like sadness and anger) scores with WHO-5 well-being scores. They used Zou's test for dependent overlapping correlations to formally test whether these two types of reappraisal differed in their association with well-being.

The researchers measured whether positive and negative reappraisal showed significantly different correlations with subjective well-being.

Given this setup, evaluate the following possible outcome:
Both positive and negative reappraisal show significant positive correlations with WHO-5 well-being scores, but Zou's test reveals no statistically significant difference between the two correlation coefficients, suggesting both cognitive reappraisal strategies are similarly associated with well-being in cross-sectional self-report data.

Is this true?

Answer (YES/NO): YES